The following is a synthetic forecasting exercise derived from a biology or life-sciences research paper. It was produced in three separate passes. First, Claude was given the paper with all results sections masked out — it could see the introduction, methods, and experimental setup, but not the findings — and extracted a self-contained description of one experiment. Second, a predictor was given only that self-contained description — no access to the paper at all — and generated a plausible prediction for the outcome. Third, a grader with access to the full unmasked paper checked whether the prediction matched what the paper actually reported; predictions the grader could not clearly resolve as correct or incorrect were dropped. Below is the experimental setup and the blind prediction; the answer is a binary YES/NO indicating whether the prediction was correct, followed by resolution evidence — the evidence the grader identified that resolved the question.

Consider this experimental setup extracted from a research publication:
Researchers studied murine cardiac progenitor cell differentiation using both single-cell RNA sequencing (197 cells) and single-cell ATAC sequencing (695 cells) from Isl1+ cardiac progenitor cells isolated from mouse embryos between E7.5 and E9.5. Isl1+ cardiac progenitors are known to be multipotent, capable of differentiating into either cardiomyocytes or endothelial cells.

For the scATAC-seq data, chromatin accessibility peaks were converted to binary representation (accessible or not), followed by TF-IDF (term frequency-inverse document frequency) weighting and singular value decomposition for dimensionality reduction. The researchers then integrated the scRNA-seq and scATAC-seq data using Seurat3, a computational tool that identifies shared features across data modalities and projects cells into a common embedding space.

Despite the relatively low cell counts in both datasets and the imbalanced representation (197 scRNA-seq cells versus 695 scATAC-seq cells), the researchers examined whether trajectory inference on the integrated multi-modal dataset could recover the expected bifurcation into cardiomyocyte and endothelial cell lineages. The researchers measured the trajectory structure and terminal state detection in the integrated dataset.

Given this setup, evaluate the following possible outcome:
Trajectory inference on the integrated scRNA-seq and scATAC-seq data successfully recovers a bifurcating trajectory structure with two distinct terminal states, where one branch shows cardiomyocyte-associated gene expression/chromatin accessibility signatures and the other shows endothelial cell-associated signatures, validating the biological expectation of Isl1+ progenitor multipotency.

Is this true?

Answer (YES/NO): YES